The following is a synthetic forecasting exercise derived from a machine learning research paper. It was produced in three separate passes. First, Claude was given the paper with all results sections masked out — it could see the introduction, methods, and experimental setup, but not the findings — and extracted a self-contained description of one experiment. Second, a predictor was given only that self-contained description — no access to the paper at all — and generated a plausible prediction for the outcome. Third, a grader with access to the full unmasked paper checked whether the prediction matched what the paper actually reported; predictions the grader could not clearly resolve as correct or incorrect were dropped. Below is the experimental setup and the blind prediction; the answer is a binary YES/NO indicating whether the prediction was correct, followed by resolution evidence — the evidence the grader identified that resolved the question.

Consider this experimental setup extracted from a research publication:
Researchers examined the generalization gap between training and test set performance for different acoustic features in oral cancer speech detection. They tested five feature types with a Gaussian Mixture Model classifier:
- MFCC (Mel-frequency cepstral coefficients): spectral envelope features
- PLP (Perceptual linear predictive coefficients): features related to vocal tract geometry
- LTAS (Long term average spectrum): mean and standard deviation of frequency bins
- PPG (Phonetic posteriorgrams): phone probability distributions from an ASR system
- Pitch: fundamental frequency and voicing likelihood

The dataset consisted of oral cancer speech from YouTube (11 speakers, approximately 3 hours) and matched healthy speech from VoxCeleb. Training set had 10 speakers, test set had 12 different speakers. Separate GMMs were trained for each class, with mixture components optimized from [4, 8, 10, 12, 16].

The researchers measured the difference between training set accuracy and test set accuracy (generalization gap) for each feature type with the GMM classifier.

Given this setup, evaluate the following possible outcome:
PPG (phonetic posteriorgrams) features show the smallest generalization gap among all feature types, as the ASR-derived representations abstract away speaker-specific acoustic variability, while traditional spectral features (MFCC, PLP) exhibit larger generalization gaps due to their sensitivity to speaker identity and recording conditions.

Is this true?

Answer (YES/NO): NO